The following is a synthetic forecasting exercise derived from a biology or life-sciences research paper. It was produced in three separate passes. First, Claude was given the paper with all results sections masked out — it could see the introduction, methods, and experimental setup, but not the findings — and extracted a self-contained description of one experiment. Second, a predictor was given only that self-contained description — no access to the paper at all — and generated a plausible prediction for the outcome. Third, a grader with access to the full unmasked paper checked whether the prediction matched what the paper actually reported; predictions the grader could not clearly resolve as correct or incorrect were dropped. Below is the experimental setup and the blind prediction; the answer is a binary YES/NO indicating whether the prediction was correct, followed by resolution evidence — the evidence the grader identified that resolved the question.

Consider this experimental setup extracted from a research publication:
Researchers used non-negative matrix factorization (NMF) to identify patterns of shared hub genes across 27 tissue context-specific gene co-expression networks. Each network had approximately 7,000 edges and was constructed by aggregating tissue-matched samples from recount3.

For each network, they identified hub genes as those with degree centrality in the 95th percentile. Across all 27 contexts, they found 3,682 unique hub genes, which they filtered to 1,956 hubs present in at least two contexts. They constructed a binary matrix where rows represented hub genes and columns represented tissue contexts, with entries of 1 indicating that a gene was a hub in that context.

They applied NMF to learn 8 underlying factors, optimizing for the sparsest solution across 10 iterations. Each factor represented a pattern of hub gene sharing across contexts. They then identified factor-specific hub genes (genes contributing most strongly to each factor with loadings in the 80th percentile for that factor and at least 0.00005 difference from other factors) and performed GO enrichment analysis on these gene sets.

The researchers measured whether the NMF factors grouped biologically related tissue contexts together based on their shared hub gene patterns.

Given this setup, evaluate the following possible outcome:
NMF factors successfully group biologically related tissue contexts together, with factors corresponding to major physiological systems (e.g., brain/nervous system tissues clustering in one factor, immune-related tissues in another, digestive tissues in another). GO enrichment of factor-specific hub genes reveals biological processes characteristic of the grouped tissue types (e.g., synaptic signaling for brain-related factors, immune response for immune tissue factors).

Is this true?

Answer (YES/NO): YES